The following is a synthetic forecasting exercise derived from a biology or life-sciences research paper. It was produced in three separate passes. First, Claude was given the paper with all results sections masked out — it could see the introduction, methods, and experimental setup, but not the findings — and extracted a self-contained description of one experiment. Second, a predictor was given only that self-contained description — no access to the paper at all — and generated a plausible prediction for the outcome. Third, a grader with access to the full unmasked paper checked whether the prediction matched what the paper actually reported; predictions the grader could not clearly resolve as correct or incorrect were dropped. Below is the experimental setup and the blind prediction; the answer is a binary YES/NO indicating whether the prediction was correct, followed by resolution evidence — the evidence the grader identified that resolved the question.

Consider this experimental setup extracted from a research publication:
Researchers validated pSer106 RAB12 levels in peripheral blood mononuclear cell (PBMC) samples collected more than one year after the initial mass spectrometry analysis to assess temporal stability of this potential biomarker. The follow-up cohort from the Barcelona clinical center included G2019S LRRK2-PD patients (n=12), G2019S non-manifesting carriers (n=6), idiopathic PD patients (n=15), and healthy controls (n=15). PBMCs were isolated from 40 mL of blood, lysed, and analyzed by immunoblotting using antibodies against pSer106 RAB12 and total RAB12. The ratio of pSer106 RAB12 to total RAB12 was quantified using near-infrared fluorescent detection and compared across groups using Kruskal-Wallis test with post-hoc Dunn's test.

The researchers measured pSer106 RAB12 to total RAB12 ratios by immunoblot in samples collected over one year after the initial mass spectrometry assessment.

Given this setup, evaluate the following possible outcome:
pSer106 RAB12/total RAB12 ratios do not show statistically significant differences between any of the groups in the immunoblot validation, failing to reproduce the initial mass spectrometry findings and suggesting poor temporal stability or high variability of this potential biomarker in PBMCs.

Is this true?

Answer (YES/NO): NO